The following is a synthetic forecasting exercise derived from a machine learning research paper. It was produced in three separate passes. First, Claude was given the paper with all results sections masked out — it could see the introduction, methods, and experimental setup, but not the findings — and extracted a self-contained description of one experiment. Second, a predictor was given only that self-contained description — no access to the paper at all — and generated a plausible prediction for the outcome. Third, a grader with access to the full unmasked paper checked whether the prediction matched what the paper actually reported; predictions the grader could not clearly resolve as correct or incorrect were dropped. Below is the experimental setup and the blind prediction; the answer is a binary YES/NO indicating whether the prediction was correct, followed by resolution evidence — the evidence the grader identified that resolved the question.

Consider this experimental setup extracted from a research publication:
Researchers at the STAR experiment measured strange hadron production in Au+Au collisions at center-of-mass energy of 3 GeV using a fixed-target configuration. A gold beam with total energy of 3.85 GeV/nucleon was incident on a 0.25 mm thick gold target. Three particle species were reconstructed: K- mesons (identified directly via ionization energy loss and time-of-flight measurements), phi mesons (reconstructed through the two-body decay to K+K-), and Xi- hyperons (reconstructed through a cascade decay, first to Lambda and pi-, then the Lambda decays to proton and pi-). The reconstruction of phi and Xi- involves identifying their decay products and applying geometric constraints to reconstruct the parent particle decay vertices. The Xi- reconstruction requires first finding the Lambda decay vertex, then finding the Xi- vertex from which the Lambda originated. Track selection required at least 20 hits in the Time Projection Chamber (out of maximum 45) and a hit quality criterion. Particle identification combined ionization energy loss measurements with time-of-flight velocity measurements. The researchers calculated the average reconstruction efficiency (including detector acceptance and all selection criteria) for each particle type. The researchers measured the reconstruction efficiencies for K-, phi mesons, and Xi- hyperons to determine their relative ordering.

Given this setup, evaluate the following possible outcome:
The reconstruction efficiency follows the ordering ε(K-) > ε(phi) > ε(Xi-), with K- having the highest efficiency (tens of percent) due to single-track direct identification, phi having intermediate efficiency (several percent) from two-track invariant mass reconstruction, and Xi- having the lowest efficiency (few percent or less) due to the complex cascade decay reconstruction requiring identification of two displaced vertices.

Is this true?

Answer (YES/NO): YES